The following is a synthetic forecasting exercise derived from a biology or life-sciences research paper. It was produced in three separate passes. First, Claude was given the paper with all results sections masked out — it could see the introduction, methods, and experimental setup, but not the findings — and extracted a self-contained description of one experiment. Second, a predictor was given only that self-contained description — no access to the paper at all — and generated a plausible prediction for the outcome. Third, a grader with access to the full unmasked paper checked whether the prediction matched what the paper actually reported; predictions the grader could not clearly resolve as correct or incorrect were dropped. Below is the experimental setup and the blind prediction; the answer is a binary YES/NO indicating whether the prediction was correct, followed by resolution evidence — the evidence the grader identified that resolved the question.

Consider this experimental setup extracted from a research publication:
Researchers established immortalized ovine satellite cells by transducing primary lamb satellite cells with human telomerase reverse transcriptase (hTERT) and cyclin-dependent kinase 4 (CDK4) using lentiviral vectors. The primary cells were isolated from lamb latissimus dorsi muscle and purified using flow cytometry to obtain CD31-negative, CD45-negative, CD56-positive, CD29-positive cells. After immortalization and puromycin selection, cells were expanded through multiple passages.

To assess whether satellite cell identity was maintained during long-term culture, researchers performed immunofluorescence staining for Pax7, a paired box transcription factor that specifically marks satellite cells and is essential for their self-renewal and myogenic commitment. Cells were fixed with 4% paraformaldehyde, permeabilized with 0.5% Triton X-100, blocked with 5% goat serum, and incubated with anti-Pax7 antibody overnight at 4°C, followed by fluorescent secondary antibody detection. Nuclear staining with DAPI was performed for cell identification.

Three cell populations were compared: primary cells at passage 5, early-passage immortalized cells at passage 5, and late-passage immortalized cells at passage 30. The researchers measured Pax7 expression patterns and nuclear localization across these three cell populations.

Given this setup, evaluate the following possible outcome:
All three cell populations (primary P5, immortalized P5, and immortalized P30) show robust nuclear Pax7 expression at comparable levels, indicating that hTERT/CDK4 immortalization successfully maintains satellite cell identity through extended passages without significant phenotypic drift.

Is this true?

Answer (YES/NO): NO